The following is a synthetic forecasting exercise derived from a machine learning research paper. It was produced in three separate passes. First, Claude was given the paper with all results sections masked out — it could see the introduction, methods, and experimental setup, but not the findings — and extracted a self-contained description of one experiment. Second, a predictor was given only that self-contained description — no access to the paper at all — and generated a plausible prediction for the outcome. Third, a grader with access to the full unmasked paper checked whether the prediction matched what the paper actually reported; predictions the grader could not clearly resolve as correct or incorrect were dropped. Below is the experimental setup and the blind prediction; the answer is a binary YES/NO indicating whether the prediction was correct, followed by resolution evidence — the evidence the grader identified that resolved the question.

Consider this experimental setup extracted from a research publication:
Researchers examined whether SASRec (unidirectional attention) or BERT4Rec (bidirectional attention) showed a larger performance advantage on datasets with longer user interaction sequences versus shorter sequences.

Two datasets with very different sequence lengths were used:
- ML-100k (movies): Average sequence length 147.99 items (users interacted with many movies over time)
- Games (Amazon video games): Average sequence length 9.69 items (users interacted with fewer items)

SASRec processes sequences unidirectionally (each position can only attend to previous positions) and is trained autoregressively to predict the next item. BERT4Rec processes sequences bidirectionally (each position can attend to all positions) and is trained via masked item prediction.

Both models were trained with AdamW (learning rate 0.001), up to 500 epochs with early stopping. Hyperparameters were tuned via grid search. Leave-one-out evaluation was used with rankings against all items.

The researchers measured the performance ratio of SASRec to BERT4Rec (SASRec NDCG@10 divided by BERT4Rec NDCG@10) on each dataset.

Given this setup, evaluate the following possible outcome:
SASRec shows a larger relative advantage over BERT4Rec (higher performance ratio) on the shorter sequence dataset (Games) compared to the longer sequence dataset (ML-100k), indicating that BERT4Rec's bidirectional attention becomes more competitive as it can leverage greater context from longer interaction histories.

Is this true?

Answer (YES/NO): NO